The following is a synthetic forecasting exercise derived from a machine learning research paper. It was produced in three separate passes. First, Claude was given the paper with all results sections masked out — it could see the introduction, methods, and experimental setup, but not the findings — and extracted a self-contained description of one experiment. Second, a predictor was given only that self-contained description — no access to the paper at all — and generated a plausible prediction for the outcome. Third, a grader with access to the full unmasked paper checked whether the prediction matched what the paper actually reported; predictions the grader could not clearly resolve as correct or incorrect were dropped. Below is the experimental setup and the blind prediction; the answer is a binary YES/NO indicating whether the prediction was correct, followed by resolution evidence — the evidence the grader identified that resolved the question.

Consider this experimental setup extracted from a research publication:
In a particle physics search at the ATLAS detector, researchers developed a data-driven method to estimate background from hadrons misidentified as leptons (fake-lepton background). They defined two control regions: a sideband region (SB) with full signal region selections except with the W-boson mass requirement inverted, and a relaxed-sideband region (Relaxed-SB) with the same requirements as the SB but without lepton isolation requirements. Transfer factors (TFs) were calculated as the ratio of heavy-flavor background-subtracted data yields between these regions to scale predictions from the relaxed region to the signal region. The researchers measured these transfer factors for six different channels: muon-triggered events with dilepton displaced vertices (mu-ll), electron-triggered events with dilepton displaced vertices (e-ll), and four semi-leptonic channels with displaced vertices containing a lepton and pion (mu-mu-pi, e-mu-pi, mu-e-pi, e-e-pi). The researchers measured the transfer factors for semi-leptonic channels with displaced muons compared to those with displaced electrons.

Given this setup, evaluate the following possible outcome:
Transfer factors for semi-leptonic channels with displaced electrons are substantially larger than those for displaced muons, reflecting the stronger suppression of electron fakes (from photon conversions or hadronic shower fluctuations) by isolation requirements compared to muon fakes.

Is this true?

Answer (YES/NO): NO